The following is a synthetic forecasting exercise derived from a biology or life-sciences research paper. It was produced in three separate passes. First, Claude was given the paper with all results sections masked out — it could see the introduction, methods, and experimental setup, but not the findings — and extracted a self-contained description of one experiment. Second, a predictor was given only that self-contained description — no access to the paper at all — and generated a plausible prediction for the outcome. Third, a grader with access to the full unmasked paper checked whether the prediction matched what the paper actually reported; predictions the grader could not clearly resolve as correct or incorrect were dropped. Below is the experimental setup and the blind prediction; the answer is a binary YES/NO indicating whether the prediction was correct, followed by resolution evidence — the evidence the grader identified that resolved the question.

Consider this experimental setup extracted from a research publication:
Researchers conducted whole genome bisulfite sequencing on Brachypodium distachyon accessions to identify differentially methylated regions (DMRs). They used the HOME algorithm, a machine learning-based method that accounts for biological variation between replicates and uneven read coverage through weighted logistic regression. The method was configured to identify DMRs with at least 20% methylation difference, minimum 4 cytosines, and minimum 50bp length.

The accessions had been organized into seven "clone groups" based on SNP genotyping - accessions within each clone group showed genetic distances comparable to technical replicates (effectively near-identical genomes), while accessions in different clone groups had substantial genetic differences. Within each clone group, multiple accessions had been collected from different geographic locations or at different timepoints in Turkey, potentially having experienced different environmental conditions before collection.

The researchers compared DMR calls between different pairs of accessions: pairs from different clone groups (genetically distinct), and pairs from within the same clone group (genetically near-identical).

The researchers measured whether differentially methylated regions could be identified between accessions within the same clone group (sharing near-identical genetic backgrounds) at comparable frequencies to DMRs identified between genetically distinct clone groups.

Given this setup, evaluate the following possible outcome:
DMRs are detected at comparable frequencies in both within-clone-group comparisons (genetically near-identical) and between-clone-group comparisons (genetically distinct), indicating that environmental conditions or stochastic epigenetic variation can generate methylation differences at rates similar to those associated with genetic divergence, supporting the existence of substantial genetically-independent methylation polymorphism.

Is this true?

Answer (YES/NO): NO